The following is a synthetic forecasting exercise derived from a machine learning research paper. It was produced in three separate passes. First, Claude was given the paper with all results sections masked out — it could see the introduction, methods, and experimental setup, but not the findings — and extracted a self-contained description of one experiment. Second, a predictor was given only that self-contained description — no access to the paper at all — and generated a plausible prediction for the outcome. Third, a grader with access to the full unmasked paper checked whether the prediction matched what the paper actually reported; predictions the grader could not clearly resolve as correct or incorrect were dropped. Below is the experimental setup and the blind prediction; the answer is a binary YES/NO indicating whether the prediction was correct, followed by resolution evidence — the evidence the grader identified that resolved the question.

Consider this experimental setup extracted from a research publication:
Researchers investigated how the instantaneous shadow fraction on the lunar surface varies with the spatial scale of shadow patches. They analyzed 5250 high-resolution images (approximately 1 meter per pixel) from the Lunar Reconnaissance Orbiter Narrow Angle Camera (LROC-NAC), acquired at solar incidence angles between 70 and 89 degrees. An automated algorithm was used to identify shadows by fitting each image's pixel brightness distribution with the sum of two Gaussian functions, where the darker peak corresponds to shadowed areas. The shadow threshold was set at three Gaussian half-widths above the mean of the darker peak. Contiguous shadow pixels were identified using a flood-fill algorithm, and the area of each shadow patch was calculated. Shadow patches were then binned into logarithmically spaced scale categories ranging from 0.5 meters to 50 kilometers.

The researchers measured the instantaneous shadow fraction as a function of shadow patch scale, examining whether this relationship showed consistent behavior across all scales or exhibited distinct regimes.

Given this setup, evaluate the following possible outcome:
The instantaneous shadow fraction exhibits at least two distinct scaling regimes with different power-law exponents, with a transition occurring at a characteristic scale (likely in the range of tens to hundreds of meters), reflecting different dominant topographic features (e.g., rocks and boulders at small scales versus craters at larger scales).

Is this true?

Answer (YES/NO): YES